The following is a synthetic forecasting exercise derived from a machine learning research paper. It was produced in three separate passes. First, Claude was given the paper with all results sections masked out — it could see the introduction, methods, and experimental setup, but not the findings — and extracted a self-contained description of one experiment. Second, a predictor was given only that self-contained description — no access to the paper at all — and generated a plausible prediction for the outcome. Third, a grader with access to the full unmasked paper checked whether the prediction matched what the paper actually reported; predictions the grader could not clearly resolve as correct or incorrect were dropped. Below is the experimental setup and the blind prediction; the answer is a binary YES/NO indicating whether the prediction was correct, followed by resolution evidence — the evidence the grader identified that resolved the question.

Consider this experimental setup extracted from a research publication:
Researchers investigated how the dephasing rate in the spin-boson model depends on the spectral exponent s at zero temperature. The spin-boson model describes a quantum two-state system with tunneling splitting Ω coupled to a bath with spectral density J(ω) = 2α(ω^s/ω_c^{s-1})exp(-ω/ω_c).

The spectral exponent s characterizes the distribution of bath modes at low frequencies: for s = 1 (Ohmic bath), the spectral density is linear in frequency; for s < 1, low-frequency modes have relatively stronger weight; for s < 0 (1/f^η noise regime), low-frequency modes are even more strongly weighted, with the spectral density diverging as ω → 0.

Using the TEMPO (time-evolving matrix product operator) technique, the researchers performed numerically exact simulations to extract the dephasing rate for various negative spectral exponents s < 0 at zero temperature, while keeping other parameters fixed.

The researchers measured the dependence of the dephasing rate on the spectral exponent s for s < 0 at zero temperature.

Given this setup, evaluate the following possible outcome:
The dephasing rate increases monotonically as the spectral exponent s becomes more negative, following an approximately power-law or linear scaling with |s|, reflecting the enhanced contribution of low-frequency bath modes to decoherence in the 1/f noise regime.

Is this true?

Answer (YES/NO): NO